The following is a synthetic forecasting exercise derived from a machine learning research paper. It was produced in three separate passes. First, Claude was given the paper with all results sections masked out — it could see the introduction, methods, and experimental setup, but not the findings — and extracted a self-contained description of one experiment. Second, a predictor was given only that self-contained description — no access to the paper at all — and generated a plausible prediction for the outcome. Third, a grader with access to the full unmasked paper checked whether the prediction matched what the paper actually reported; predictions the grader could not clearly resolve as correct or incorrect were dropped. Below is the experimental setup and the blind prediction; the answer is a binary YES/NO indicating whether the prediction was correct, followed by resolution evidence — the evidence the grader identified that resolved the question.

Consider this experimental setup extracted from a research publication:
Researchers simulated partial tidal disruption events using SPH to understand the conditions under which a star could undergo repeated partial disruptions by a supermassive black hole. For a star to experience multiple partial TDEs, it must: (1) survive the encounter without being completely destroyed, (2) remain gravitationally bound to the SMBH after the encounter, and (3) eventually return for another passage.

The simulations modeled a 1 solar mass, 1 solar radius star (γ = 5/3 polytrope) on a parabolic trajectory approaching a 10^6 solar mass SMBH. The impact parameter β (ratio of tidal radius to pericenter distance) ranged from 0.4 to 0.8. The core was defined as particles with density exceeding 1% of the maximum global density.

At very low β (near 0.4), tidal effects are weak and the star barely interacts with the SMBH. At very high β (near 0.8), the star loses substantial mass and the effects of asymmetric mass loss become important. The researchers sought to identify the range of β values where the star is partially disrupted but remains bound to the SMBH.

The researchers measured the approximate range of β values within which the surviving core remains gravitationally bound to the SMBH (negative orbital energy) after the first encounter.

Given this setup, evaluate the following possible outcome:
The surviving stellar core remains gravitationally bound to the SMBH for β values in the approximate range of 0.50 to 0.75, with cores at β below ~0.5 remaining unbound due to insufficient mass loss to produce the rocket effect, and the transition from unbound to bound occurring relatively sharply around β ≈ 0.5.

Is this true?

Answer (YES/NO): NO